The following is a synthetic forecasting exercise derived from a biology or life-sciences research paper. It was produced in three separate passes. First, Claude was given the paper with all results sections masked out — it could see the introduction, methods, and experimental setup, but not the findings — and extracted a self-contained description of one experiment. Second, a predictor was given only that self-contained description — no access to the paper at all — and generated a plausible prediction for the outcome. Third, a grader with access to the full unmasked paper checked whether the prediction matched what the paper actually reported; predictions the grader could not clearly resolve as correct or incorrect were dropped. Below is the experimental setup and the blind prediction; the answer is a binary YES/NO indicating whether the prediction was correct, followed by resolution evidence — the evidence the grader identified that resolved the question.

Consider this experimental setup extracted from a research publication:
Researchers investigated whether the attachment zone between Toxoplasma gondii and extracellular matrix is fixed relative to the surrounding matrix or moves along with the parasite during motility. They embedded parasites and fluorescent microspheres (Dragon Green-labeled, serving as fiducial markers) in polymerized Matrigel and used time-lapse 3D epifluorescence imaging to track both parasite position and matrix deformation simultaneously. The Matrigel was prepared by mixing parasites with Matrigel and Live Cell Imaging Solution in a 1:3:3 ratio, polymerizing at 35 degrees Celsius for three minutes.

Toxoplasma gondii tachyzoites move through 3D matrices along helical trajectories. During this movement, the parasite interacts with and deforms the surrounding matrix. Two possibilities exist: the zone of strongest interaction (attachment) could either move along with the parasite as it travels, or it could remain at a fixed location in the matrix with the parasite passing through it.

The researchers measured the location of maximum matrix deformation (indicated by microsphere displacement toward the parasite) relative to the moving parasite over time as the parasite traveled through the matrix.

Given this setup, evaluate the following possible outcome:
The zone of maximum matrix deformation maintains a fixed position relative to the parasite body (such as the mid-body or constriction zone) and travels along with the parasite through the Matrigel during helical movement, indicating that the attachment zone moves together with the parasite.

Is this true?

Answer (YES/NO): NO